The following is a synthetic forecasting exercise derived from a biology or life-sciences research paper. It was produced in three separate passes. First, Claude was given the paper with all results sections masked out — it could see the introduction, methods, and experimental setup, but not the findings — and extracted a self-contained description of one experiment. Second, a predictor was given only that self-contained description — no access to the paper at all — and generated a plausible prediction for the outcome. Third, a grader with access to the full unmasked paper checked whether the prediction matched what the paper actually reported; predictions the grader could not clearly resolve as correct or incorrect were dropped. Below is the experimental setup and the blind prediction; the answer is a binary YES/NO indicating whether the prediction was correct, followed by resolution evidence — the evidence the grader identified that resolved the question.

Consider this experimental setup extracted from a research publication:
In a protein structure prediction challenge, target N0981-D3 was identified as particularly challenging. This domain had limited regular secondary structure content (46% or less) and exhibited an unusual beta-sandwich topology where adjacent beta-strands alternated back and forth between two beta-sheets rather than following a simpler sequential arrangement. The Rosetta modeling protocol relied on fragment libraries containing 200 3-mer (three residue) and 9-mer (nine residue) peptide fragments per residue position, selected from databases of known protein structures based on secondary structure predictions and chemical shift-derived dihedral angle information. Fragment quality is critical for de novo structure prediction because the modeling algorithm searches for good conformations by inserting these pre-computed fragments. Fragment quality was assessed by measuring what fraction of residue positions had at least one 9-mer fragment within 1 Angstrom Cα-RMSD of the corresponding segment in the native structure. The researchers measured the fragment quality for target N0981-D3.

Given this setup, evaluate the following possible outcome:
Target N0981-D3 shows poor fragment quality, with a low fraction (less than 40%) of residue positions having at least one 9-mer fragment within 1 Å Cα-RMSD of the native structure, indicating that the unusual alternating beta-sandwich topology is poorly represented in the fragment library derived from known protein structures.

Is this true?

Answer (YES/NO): YES